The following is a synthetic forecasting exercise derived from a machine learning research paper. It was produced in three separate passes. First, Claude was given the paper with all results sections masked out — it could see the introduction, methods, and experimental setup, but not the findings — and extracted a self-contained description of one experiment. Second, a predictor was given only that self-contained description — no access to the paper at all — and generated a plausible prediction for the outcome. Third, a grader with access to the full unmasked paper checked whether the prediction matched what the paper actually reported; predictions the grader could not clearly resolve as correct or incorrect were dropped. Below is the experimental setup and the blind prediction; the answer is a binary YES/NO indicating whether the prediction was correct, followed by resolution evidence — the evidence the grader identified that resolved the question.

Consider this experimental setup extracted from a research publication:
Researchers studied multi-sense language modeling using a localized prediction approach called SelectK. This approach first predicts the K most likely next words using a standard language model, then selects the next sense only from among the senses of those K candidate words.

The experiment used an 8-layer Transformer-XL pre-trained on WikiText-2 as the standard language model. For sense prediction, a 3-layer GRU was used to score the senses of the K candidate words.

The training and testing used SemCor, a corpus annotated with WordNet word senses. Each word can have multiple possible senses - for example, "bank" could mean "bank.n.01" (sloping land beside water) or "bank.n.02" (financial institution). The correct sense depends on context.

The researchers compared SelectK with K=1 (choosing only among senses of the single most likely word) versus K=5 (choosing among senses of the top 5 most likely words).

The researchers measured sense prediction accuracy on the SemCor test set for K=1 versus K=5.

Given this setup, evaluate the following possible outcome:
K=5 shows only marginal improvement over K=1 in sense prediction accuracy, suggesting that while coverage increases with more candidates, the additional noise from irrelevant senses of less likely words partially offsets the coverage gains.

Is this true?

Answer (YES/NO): NO